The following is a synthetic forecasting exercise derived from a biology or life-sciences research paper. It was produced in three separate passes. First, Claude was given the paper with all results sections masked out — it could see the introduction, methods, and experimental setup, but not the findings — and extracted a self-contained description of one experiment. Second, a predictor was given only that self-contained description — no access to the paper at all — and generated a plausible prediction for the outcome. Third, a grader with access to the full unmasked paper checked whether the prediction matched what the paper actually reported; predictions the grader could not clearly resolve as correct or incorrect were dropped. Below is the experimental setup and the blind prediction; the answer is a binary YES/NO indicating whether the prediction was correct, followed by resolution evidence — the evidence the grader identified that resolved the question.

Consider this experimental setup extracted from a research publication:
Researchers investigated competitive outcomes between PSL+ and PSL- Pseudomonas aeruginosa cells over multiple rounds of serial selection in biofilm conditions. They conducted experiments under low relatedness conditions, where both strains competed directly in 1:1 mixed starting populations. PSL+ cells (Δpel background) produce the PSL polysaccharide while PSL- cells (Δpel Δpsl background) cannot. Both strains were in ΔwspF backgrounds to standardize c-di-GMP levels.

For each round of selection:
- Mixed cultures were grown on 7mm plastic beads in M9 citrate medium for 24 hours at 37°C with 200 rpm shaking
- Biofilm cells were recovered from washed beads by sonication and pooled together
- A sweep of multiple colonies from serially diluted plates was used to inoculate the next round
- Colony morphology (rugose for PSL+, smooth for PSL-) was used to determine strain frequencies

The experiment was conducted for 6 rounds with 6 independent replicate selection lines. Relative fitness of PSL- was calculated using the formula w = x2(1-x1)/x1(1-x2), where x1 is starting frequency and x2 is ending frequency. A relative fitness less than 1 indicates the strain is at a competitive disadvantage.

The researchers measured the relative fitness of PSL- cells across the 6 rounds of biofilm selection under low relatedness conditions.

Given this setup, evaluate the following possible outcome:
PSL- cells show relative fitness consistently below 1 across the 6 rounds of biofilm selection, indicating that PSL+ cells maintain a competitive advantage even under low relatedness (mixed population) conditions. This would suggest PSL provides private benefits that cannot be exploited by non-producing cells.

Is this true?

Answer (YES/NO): YES